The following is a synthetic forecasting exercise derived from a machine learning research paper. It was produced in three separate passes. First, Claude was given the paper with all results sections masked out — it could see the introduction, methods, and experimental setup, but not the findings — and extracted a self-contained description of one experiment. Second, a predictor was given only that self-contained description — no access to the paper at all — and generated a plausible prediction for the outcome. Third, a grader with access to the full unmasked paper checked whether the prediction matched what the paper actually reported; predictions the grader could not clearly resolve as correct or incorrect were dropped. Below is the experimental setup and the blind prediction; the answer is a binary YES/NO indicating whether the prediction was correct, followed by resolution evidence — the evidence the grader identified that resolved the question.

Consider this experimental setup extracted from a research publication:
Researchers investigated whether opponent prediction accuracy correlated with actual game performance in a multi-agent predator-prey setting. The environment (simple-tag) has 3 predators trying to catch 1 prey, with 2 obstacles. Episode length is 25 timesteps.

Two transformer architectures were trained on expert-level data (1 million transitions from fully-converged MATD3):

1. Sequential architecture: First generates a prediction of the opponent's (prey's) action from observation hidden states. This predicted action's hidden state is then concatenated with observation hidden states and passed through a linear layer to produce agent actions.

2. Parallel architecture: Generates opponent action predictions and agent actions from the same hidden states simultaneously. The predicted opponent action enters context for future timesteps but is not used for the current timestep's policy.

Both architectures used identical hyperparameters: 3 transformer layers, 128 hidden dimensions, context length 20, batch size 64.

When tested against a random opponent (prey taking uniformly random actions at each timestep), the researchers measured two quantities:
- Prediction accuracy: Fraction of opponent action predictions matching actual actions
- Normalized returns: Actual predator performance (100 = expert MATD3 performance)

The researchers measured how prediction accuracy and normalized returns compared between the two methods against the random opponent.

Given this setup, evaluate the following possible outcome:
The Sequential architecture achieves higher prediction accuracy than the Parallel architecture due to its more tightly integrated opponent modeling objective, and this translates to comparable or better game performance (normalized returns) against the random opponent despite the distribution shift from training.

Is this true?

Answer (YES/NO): NO